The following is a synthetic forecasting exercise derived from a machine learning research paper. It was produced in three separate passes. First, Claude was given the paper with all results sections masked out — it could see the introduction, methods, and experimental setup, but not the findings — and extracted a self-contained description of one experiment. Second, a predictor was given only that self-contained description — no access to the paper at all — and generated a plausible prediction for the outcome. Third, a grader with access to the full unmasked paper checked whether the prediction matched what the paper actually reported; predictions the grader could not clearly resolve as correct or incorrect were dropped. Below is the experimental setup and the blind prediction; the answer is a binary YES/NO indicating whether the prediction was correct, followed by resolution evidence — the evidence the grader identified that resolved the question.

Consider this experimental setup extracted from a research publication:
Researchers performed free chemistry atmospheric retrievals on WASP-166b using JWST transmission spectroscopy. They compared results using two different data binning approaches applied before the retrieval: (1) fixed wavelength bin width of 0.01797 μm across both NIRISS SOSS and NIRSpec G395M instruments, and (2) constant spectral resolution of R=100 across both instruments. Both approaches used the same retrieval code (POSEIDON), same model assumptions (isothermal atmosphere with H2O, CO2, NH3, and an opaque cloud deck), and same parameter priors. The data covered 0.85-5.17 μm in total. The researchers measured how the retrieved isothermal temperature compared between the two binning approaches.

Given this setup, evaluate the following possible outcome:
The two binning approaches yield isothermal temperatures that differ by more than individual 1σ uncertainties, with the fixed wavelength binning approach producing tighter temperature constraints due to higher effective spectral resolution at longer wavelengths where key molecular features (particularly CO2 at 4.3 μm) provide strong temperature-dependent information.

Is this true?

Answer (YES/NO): NO